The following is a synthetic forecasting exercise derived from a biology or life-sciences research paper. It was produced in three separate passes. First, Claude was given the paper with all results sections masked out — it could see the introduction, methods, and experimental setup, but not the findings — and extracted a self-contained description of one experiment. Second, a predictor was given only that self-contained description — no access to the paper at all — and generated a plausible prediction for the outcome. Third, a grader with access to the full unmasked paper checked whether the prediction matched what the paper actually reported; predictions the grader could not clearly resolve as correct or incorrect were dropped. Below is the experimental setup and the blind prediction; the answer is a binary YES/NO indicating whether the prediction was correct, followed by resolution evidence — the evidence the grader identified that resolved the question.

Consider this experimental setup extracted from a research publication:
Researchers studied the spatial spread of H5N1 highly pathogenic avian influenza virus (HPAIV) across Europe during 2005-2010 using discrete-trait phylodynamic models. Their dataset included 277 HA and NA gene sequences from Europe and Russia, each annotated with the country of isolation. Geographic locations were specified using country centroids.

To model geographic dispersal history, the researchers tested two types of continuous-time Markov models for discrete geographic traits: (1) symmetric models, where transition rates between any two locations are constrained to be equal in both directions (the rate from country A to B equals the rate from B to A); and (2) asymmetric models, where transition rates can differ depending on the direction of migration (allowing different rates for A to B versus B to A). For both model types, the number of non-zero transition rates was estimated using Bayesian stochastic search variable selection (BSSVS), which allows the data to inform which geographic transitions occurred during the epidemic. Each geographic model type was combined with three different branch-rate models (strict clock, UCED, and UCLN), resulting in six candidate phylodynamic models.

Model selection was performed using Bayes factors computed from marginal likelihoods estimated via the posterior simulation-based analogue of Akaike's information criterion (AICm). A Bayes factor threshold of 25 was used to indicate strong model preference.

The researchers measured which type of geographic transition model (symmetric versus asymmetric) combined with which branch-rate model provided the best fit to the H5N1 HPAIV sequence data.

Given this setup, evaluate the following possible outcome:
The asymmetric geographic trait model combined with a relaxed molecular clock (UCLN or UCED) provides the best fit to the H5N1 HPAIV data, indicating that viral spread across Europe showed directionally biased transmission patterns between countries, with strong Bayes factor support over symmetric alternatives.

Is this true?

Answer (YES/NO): NO